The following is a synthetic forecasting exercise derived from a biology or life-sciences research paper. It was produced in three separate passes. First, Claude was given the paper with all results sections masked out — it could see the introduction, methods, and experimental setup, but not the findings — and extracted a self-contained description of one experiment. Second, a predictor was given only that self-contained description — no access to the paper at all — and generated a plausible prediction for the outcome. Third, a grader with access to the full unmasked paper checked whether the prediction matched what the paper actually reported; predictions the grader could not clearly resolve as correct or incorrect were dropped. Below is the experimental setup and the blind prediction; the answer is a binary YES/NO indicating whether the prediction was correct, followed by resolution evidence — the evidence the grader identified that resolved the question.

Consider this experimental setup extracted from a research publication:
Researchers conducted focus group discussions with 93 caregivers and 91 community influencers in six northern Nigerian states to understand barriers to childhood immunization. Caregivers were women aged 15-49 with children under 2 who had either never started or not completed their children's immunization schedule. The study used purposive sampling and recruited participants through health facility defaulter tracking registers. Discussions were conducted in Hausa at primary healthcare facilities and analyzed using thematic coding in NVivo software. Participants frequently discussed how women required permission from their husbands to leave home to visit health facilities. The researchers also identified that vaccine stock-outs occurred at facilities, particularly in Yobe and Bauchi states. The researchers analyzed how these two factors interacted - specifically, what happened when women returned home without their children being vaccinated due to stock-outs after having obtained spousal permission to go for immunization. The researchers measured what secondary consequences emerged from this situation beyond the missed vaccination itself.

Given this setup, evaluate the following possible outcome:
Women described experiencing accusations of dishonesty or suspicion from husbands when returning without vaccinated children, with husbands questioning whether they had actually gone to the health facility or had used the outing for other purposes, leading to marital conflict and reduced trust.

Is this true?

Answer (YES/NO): YES